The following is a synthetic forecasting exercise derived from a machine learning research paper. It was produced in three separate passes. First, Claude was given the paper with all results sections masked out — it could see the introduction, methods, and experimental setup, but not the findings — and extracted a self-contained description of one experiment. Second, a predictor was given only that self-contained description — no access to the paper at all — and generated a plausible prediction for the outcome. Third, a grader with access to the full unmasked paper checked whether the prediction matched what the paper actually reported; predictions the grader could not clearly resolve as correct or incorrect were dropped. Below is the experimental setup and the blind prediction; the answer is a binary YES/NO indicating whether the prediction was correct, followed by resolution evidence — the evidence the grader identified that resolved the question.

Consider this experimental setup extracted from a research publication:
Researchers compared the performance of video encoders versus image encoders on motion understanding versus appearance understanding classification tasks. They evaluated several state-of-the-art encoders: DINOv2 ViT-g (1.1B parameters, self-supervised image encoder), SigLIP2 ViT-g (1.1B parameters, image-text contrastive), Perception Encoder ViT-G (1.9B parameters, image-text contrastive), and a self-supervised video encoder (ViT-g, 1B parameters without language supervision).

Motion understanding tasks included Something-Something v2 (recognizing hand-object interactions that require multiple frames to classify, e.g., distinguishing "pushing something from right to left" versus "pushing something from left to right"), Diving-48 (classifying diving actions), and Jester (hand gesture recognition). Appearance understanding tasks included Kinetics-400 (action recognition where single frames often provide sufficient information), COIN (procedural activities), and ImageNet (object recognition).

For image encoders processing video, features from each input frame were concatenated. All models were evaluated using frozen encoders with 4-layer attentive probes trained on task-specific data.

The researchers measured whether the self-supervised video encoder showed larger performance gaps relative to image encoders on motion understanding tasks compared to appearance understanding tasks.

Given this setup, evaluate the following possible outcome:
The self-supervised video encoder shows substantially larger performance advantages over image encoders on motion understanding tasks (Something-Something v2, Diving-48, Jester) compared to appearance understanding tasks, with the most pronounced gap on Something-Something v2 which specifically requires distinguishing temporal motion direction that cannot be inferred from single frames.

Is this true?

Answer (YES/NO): YES